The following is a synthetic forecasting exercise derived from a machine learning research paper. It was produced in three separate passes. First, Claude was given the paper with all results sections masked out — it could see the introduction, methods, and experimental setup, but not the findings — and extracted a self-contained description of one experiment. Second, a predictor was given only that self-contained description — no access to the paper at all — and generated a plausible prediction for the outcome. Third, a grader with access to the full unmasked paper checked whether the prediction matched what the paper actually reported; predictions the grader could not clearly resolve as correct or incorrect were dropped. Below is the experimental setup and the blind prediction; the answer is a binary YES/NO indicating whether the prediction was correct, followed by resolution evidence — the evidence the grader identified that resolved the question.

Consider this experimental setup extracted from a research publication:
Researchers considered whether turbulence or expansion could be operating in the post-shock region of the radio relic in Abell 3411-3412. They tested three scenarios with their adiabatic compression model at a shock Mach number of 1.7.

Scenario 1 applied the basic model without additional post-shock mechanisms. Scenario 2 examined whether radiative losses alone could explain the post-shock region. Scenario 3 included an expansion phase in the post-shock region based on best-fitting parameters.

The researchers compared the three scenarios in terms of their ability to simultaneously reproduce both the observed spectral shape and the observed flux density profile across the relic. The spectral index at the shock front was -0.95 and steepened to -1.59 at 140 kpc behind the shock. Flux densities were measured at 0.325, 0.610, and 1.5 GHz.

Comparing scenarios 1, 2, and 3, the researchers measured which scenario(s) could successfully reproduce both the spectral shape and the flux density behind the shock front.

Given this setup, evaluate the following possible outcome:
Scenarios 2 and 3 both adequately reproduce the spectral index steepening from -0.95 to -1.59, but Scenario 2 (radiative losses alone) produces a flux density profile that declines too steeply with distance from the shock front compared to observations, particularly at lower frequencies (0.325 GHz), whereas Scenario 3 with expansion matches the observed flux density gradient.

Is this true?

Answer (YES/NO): NO